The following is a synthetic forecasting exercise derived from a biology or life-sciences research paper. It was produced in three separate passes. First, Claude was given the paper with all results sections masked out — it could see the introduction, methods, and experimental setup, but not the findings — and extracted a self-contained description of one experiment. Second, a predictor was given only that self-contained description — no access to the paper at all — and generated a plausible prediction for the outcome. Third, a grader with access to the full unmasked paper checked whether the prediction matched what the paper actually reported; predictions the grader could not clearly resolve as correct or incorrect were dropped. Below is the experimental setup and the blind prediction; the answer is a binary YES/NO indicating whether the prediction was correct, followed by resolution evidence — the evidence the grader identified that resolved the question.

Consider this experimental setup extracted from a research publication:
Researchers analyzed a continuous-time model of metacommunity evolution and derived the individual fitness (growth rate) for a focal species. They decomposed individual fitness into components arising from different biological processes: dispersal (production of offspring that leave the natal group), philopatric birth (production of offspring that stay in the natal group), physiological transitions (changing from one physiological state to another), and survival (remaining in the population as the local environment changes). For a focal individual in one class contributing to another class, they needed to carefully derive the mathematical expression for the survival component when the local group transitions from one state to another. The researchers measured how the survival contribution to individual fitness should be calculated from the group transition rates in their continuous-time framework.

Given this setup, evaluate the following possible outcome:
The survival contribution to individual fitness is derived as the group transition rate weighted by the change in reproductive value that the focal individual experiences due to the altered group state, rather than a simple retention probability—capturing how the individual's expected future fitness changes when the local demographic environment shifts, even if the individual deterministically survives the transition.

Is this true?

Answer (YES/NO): NO